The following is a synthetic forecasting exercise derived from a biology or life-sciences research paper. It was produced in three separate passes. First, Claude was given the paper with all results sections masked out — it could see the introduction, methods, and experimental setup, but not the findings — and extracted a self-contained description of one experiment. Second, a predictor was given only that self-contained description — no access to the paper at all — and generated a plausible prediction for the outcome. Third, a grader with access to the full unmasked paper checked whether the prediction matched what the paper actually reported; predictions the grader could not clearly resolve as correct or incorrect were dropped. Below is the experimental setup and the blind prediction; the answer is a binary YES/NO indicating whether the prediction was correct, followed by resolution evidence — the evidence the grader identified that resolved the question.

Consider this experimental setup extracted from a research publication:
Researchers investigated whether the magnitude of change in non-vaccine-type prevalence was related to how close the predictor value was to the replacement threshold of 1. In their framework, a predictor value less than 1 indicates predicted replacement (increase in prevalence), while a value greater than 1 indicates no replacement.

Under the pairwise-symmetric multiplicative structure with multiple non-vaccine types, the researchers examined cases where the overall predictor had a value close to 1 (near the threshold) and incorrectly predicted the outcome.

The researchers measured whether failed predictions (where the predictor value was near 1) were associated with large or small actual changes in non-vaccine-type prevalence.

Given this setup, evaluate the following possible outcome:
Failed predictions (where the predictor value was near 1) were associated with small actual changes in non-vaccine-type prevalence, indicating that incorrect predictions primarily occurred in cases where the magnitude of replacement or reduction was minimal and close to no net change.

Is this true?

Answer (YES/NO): YES